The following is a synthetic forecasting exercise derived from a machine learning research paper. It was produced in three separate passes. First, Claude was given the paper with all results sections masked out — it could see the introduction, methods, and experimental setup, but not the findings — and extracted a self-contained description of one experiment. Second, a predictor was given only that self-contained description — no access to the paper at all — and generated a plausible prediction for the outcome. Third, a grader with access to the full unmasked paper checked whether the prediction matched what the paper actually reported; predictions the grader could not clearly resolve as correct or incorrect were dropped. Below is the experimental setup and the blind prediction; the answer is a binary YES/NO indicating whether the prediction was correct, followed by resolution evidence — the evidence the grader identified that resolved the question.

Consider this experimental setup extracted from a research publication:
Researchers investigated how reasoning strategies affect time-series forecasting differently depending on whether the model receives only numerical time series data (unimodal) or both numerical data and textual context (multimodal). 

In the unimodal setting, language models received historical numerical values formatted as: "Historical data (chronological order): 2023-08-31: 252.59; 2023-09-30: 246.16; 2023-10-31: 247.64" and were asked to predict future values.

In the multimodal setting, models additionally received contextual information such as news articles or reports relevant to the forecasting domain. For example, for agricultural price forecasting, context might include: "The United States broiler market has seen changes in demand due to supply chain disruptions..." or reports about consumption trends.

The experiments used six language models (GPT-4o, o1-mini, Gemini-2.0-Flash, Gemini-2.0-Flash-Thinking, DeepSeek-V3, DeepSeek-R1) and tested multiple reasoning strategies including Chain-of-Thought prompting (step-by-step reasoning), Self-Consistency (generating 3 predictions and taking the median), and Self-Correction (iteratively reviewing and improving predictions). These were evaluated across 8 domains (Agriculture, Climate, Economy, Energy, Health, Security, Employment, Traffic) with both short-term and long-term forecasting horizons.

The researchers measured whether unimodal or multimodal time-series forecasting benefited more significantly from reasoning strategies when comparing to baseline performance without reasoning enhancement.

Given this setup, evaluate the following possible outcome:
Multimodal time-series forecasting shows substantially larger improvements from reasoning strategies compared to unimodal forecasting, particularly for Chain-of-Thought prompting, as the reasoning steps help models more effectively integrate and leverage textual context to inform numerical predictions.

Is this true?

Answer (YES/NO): NO